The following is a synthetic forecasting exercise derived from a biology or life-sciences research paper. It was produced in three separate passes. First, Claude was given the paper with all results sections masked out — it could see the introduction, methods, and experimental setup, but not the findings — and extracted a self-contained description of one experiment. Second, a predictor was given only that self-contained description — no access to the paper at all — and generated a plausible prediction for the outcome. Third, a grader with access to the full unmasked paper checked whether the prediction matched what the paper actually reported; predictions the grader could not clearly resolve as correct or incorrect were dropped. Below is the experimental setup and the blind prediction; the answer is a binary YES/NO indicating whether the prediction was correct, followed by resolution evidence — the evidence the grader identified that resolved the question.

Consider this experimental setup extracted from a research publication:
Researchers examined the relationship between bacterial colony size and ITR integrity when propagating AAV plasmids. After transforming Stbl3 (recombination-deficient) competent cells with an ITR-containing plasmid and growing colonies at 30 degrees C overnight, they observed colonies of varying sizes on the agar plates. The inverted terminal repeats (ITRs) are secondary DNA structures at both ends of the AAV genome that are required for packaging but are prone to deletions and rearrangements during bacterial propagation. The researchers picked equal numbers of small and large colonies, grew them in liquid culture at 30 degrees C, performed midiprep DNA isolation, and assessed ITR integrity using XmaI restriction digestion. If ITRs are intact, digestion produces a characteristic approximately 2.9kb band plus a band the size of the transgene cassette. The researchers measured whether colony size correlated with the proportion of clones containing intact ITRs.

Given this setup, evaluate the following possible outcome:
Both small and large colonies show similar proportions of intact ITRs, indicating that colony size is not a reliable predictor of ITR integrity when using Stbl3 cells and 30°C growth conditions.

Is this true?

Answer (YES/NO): NO